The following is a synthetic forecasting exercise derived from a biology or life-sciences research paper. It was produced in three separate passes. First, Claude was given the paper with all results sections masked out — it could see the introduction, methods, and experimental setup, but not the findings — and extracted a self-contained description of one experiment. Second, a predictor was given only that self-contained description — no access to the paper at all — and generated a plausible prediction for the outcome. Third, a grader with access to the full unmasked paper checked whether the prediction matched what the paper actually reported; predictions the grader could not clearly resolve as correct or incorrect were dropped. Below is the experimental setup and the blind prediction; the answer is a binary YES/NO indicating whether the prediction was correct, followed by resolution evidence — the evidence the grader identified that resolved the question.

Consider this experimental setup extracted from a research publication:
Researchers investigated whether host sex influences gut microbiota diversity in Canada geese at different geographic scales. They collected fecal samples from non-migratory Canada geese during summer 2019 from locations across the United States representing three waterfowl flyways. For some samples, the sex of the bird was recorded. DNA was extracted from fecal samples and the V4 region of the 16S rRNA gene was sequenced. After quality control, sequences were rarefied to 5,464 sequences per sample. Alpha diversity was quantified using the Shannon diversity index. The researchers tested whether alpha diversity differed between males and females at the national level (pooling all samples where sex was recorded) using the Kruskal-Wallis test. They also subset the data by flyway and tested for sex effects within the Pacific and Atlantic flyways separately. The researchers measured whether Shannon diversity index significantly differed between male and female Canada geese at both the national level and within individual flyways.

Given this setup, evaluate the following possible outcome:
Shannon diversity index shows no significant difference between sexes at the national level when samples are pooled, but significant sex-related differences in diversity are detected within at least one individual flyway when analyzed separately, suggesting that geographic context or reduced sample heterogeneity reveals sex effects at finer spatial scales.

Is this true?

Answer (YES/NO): NO